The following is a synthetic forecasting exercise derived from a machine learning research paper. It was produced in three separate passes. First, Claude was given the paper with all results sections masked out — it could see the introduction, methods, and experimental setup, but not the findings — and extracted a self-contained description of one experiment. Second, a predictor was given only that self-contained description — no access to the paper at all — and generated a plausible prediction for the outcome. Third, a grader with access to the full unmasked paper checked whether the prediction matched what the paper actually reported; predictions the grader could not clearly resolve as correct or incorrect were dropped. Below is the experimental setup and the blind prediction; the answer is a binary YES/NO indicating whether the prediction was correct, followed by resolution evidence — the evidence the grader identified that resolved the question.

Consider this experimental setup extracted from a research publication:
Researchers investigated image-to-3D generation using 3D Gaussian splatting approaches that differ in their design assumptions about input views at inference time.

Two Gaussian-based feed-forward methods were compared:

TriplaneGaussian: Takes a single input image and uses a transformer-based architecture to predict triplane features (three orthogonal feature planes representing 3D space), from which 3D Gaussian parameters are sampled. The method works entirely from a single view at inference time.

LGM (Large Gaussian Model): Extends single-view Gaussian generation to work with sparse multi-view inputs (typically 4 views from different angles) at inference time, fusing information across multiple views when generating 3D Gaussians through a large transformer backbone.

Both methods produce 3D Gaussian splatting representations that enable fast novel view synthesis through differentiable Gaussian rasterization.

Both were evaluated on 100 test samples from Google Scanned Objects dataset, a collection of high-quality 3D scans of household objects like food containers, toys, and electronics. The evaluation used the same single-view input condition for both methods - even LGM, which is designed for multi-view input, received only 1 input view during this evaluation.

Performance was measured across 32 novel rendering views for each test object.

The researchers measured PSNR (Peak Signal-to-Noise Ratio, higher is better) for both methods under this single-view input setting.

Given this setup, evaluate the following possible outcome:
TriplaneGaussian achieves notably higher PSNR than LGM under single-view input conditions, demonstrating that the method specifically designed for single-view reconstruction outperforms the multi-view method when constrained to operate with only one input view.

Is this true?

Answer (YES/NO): NO